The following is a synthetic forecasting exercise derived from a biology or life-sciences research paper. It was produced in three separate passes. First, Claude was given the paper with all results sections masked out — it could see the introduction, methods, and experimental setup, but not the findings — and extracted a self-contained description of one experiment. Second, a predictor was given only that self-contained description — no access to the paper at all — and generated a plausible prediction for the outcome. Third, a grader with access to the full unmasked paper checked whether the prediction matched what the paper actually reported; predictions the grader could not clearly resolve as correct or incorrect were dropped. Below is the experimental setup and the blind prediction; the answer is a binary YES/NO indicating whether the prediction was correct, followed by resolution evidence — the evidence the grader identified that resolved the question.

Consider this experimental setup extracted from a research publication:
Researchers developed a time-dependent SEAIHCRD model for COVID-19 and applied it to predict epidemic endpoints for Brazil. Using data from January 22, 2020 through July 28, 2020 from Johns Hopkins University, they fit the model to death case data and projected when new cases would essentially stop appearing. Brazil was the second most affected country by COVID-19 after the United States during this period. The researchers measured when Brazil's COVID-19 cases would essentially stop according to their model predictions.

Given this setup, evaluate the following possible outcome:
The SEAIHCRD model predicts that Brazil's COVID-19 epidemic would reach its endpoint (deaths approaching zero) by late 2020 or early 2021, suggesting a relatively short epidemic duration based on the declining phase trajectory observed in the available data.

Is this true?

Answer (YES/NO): YES